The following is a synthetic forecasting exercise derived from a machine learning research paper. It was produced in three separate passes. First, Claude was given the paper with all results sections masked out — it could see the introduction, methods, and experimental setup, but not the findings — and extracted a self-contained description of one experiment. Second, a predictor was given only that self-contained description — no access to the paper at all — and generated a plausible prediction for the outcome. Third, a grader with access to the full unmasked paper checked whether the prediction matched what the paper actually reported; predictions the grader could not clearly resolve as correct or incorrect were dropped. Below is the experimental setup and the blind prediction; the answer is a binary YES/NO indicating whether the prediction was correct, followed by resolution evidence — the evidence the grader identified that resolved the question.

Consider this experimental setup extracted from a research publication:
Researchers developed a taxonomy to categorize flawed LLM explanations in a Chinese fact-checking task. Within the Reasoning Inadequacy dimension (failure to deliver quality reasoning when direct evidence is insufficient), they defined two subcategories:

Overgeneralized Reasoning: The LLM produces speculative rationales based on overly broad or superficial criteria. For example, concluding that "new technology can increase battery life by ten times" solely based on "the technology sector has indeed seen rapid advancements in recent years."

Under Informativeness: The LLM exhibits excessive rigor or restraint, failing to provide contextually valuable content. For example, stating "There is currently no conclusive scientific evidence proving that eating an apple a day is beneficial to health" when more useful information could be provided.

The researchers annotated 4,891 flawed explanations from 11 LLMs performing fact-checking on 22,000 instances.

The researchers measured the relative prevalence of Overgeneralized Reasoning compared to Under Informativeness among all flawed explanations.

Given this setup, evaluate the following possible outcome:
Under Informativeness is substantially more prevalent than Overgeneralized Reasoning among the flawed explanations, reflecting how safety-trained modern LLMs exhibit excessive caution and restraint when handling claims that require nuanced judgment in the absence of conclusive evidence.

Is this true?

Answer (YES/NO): NO